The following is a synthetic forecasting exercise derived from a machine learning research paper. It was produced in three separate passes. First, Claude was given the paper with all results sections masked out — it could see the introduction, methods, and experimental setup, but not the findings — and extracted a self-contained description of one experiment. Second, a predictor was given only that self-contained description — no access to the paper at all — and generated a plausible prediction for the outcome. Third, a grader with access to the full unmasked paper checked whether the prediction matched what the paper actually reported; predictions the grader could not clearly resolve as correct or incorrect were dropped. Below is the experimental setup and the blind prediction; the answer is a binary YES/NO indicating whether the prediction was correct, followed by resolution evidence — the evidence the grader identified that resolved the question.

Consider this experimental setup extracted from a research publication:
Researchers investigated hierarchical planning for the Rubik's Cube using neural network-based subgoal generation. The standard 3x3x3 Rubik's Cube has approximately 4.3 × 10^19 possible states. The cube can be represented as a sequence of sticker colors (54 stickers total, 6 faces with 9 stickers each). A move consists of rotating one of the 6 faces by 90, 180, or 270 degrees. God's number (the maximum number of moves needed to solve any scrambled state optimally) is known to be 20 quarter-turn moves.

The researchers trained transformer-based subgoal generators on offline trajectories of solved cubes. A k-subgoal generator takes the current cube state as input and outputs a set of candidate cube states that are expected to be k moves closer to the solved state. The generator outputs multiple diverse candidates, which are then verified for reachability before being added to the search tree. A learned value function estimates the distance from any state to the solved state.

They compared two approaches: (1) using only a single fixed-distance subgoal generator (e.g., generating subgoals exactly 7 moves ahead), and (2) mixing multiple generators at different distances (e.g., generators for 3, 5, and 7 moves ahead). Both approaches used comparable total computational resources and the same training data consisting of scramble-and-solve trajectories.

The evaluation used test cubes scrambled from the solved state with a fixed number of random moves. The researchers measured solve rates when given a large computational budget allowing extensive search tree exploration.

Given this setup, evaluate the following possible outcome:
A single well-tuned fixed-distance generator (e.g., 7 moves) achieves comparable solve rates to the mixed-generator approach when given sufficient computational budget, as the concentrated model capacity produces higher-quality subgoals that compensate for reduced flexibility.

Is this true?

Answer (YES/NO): YES